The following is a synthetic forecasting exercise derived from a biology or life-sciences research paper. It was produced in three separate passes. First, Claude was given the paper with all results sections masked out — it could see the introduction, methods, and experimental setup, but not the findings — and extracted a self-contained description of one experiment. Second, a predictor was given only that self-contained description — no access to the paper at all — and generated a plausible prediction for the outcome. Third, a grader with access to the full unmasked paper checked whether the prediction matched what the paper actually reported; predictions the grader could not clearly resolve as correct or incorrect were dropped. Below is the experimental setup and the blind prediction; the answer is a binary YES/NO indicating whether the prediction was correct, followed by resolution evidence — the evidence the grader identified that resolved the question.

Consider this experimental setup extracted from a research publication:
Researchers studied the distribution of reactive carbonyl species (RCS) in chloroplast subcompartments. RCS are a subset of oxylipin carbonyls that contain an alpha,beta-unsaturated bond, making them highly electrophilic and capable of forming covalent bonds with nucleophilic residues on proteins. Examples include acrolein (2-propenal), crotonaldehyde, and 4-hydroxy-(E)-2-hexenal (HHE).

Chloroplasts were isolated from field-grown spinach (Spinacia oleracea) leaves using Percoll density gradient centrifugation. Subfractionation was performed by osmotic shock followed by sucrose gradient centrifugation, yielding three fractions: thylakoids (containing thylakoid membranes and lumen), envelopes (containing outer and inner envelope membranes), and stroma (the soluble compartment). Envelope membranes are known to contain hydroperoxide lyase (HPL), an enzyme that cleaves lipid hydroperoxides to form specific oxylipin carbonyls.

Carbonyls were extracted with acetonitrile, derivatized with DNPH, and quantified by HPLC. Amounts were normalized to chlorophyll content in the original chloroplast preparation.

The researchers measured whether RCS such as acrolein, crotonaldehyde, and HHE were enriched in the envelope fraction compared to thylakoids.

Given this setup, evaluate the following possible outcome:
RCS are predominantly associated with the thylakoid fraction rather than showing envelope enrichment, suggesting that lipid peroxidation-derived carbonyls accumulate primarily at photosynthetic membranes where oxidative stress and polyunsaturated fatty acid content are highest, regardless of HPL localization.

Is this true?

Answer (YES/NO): YES